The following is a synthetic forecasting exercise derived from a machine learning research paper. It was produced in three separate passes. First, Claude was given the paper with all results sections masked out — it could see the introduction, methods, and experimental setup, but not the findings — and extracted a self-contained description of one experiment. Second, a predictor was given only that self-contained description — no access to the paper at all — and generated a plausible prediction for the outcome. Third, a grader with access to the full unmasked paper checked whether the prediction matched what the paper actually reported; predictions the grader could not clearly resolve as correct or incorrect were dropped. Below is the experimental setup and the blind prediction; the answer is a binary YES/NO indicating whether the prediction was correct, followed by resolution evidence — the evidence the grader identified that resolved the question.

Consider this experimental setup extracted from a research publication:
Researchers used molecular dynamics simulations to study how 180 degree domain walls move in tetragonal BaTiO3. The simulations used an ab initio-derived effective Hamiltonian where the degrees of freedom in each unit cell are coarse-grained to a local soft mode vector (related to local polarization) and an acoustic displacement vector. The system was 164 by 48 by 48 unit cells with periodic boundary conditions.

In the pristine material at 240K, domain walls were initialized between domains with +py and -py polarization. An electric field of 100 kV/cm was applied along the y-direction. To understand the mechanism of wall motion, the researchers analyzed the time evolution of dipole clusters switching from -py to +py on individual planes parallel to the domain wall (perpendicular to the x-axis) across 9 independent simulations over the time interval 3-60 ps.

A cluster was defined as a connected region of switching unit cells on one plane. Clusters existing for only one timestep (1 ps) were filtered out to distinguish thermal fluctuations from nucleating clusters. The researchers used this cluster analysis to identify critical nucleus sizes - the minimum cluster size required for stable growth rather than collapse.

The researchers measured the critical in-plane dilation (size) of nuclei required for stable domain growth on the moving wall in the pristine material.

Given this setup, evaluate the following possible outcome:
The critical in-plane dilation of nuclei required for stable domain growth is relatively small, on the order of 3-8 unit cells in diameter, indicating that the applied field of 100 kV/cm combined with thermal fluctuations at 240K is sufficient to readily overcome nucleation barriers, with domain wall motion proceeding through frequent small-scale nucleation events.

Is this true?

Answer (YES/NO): NO